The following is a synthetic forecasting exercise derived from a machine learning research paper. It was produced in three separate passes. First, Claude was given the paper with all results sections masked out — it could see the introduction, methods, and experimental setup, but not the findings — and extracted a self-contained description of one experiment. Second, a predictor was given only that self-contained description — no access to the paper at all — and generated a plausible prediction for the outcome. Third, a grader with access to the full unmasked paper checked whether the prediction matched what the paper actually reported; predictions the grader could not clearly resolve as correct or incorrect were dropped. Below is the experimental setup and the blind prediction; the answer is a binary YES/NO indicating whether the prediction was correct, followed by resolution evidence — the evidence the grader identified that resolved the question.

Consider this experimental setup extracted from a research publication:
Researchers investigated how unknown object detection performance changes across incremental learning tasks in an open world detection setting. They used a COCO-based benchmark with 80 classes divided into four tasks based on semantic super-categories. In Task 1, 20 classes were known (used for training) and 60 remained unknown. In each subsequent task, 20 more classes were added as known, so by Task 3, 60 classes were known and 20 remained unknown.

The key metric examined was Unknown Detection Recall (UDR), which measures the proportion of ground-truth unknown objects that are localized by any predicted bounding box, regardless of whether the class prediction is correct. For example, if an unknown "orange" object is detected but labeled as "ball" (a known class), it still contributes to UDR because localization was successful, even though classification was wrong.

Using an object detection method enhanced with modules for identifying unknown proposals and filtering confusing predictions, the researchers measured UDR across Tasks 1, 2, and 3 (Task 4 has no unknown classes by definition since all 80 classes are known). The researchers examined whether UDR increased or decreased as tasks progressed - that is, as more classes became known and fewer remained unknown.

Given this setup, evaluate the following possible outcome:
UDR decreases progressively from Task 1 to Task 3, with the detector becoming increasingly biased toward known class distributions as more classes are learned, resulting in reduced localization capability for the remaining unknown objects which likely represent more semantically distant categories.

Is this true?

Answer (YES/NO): NO